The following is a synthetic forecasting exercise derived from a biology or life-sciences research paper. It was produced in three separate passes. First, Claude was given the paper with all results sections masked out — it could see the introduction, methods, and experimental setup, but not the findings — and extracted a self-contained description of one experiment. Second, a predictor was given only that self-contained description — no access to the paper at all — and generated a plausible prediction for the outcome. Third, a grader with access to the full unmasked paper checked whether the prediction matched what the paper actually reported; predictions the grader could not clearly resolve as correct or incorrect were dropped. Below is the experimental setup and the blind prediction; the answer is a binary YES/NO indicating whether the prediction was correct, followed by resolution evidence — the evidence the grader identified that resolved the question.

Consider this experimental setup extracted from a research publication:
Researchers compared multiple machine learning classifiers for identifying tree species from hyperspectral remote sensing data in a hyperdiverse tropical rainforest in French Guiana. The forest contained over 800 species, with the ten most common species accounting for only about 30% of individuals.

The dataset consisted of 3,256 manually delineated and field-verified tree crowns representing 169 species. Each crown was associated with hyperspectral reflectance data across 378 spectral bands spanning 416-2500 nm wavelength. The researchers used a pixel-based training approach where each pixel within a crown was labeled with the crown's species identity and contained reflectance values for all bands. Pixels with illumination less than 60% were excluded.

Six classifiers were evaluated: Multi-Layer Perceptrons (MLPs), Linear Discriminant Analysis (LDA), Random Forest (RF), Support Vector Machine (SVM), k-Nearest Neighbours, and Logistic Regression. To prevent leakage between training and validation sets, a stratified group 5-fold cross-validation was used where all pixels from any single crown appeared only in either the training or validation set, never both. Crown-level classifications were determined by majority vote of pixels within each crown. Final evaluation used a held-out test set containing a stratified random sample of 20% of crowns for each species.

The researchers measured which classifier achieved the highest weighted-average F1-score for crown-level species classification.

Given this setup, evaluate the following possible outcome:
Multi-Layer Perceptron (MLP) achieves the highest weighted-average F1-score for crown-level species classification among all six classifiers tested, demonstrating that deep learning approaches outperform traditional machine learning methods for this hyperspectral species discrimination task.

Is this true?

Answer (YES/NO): NO